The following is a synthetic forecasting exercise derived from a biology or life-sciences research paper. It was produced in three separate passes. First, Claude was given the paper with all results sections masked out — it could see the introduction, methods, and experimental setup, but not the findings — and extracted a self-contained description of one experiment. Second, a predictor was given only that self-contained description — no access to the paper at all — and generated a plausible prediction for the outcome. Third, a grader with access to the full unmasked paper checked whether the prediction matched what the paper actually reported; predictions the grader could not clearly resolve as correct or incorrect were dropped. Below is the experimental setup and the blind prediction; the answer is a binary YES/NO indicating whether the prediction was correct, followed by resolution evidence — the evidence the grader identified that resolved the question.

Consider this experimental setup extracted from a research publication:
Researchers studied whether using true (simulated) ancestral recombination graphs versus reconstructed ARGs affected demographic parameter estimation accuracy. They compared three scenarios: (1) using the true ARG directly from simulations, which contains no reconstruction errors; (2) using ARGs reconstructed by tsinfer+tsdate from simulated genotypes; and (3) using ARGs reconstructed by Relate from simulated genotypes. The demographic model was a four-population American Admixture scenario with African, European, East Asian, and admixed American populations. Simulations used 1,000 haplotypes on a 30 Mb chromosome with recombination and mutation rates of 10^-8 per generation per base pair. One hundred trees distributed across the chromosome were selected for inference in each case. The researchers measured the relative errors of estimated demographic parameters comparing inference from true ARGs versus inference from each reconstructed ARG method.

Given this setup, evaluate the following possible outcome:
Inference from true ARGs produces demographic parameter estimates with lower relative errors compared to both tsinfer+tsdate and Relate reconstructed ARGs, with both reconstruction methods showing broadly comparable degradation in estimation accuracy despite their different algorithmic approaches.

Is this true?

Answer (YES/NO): NO